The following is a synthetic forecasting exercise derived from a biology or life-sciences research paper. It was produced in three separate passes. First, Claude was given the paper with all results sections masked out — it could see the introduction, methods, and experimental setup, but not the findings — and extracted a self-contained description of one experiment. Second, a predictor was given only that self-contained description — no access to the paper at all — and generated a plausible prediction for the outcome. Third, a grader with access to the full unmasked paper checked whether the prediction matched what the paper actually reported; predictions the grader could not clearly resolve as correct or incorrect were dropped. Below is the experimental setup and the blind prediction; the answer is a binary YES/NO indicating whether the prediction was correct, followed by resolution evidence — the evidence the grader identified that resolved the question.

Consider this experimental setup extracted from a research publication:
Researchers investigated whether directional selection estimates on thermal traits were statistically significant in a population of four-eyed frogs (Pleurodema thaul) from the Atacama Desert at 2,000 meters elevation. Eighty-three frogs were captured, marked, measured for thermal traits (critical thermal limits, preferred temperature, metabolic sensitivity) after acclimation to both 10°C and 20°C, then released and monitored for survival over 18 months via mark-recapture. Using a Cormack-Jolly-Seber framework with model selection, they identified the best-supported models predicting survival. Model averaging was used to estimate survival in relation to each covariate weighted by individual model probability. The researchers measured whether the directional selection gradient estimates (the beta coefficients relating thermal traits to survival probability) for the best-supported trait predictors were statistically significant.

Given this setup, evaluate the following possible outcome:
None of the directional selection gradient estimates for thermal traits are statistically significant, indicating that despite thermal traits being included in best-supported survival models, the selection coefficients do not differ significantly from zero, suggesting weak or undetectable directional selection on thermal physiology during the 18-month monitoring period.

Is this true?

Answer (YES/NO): YES